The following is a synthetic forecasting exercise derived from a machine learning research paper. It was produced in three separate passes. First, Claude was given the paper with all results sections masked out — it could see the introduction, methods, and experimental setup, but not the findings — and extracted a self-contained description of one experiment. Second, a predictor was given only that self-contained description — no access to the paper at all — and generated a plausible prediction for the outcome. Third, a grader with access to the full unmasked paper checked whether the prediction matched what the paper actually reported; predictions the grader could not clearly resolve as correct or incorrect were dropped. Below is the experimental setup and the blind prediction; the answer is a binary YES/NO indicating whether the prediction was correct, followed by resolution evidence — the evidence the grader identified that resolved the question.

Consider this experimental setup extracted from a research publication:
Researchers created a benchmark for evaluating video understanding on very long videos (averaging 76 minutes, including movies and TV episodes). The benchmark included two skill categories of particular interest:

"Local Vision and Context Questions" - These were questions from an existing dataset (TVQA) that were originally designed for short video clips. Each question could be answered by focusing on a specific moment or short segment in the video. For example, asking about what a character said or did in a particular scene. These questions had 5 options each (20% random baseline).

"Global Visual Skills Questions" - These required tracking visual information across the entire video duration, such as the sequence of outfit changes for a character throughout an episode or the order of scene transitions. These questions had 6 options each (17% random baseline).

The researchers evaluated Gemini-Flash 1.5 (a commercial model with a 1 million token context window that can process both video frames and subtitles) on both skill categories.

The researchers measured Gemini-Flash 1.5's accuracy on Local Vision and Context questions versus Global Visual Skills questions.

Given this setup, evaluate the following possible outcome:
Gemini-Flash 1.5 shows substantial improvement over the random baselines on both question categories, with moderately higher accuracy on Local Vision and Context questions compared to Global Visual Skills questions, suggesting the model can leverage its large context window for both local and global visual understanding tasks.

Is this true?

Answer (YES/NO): YES